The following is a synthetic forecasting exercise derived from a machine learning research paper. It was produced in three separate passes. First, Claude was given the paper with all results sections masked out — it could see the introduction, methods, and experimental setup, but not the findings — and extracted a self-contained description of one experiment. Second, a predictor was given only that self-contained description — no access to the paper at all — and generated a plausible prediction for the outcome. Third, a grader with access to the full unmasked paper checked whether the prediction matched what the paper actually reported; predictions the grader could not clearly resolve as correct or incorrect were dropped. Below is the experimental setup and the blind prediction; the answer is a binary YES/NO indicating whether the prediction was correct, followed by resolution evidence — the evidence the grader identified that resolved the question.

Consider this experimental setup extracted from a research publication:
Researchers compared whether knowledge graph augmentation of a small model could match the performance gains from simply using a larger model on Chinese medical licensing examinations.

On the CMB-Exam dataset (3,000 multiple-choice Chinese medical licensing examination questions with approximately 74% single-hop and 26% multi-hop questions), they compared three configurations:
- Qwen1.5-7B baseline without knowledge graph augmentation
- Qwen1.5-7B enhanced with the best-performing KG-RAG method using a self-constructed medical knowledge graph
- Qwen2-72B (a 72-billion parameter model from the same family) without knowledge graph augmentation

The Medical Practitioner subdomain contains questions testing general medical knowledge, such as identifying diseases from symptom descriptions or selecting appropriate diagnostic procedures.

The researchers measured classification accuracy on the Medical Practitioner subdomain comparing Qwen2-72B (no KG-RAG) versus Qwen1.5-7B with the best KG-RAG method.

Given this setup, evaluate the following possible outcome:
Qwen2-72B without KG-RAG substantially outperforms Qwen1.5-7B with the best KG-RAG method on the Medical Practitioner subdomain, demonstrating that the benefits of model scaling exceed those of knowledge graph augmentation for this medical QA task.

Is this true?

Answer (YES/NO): YES